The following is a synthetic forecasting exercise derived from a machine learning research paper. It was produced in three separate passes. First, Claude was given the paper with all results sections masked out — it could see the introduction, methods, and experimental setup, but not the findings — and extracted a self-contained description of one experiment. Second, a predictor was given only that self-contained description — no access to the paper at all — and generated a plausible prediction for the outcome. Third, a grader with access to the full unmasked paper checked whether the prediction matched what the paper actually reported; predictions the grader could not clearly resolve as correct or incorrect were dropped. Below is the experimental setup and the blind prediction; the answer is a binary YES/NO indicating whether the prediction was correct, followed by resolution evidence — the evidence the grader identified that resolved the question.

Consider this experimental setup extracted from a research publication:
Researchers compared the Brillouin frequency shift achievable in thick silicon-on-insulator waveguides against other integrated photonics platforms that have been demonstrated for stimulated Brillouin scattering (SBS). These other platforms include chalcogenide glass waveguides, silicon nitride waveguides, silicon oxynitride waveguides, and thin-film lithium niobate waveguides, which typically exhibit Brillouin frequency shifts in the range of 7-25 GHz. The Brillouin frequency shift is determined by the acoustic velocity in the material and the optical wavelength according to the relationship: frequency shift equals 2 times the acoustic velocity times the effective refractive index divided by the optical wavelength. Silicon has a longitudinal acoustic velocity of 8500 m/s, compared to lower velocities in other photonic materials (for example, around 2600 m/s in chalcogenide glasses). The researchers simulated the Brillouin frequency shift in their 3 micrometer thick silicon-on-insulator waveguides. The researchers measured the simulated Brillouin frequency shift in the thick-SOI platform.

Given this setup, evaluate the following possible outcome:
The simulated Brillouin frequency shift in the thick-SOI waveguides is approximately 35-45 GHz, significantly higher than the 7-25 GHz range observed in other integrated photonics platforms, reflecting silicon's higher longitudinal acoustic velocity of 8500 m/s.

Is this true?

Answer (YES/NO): YES